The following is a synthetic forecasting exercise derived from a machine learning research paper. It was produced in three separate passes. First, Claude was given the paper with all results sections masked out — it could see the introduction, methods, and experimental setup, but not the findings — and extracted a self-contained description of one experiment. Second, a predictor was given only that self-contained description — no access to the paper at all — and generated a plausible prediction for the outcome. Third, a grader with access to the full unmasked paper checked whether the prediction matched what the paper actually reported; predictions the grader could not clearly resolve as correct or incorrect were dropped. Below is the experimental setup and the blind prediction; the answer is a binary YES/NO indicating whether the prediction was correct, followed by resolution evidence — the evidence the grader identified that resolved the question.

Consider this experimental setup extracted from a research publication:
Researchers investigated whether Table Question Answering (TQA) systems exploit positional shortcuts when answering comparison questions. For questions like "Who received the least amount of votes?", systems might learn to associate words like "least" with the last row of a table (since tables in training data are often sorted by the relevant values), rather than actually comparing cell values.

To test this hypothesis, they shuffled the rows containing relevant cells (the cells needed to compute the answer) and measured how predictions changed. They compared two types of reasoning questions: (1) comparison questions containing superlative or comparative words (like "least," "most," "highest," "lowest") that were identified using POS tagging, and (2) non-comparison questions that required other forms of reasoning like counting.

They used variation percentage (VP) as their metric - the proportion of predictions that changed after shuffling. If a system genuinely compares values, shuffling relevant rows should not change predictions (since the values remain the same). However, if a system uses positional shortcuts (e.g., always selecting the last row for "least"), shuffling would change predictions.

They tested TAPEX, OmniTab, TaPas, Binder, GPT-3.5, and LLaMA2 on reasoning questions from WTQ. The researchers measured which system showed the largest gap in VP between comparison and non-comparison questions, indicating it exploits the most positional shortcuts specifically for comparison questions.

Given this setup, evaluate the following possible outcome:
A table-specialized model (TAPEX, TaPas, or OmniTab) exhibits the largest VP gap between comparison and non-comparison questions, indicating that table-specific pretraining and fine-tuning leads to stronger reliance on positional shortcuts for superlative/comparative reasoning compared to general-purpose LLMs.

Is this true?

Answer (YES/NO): YES